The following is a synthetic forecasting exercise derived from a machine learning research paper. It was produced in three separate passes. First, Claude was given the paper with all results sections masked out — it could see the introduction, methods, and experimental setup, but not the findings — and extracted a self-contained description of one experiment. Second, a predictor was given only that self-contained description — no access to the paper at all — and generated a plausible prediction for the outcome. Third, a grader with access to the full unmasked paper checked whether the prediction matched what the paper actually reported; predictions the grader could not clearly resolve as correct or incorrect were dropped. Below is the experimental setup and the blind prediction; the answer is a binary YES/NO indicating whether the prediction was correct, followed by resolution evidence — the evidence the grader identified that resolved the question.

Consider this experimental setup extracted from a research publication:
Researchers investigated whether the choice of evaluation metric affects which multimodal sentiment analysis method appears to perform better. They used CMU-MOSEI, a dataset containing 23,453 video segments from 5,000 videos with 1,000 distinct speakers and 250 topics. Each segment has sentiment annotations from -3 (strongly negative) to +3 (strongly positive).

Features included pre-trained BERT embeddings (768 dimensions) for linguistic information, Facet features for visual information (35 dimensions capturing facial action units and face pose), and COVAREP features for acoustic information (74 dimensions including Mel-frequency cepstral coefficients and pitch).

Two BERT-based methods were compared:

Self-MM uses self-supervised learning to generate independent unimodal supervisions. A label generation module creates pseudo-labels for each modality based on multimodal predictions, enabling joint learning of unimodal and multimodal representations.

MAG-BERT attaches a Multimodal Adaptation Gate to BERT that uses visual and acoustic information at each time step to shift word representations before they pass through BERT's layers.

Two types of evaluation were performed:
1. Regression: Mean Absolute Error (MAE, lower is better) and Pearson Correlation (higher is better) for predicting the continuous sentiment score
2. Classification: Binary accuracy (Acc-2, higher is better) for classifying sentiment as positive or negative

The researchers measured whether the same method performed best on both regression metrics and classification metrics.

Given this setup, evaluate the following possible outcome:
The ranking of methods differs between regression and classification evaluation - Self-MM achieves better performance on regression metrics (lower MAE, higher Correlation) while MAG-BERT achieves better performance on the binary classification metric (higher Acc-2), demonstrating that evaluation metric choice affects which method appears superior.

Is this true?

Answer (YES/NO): YES